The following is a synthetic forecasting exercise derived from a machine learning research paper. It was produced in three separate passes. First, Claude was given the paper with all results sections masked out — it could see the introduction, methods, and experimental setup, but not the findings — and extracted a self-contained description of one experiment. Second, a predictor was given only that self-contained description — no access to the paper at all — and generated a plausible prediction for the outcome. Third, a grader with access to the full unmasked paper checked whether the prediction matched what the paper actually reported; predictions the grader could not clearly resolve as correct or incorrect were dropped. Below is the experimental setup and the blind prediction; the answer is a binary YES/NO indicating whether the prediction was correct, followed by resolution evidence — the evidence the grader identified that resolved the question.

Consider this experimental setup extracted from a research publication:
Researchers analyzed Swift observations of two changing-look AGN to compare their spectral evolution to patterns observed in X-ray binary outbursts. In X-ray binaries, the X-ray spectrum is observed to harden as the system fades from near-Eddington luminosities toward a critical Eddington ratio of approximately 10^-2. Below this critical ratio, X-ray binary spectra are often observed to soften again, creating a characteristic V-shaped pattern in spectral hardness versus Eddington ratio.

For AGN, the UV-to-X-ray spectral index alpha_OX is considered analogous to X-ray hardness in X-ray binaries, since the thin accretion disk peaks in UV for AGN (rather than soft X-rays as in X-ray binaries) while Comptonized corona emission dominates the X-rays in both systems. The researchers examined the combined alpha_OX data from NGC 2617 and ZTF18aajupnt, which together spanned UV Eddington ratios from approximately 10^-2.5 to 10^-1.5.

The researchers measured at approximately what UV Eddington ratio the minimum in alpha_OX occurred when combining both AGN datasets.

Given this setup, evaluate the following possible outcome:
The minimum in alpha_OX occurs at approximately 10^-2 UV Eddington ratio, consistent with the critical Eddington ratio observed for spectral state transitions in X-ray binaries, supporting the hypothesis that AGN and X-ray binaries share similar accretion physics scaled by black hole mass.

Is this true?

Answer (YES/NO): NO